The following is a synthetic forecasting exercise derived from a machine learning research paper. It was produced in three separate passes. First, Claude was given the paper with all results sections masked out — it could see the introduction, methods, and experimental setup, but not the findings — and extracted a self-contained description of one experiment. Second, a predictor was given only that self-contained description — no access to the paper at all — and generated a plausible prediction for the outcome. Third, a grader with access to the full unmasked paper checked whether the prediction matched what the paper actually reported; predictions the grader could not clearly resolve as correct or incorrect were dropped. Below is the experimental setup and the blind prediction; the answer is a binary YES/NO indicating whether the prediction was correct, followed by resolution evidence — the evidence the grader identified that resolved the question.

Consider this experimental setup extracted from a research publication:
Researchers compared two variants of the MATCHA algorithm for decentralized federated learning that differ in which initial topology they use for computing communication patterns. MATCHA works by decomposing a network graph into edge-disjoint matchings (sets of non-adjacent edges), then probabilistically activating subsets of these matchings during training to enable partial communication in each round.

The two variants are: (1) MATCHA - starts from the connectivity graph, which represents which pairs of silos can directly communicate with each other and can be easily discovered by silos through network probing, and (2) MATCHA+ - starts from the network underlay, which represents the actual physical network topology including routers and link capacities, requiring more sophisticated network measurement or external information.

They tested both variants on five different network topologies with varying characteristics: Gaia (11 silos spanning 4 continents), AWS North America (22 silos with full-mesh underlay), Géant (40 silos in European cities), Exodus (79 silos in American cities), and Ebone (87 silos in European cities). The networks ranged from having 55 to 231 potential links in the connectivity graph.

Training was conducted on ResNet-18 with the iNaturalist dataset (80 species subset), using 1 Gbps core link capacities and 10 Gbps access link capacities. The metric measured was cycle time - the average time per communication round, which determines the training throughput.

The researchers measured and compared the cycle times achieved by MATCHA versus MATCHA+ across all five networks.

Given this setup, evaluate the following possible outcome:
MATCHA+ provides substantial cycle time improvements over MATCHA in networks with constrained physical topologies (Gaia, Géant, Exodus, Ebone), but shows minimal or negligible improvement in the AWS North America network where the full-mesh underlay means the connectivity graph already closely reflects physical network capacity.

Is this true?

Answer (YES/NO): NO